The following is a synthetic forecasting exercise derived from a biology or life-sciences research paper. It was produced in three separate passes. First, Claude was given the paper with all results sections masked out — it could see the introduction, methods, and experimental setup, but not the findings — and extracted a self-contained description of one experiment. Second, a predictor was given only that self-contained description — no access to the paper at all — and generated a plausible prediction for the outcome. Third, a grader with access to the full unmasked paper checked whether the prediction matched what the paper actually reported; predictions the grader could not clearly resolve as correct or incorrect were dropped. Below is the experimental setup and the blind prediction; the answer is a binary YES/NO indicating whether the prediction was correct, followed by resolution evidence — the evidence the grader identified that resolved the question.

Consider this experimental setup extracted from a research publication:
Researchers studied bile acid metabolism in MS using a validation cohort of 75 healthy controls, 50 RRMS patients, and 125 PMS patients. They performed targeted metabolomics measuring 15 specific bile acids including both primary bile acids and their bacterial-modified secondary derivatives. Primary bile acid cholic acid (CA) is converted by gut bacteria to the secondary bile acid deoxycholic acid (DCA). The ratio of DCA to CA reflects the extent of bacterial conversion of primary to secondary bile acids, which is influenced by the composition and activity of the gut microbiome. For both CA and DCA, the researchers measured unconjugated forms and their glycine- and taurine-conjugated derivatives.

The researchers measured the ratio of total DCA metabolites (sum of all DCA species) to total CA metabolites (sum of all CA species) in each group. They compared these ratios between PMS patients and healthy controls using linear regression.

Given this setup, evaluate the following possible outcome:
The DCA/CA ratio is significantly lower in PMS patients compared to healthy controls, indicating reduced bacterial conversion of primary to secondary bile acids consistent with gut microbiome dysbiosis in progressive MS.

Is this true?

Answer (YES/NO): NO